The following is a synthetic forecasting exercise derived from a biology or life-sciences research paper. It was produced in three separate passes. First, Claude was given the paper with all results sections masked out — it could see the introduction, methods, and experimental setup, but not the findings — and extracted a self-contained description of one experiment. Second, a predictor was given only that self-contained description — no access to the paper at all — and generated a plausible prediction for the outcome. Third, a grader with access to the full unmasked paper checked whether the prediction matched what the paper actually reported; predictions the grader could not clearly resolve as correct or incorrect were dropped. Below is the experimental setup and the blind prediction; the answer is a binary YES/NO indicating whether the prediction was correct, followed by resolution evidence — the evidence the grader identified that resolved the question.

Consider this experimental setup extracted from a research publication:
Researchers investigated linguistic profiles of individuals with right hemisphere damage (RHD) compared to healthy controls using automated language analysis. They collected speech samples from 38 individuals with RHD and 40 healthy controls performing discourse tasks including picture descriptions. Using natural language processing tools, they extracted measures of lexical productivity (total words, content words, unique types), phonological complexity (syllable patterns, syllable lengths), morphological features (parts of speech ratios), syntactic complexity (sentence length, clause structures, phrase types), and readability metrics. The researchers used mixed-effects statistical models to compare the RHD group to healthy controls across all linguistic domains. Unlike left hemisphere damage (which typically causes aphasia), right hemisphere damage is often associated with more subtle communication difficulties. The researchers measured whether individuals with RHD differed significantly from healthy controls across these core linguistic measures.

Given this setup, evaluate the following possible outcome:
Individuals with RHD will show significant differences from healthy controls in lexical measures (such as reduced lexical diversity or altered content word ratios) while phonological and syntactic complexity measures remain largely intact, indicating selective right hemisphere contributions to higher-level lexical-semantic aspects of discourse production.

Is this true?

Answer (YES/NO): NO